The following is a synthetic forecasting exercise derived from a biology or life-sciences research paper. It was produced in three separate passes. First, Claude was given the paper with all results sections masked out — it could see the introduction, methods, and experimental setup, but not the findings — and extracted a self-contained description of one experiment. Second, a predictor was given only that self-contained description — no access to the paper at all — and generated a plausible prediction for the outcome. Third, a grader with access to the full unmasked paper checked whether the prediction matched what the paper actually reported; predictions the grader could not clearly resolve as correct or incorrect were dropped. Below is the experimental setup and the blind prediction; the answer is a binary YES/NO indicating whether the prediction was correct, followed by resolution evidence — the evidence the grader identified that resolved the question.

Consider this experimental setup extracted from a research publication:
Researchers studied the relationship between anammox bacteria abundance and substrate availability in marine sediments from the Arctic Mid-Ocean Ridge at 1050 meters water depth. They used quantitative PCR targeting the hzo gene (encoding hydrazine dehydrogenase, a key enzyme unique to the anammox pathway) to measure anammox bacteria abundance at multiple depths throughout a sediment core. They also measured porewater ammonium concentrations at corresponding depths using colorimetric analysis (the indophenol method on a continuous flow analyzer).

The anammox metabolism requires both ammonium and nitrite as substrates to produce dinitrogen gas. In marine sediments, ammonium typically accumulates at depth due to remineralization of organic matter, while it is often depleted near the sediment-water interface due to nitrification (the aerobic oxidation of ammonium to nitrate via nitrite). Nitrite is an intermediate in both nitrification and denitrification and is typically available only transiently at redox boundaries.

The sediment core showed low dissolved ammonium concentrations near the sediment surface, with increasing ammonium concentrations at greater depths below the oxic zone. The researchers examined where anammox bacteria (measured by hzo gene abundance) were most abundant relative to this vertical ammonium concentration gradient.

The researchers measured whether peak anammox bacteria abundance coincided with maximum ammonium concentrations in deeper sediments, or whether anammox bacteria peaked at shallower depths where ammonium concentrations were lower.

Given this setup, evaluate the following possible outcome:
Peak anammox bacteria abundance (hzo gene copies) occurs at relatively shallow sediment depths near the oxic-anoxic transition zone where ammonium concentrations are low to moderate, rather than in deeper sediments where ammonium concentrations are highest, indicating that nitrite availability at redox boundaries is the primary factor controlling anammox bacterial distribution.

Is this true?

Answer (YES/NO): NO